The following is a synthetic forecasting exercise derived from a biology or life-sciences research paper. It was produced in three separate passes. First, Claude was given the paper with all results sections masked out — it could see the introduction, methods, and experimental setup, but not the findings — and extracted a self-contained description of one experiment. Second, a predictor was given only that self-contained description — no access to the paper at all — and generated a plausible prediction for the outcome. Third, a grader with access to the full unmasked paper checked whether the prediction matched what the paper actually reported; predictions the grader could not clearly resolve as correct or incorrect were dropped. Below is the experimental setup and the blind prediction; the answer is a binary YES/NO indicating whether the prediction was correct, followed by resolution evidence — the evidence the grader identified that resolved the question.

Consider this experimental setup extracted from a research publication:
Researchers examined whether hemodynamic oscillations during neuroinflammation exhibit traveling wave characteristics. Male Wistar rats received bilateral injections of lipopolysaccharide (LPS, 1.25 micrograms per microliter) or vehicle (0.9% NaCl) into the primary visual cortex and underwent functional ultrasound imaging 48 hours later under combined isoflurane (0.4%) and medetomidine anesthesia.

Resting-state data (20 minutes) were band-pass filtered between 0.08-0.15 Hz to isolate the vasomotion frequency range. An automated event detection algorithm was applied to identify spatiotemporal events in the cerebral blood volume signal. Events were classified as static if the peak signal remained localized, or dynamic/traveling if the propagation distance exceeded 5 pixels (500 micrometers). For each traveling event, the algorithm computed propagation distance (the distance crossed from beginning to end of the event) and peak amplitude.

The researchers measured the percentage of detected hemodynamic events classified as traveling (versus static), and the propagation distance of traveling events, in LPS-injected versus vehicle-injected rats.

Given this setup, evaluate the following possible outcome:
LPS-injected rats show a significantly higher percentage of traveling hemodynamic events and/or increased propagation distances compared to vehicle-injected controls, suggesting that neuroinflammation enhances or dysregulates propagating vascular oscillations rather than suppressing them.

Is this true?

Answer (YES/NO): YES